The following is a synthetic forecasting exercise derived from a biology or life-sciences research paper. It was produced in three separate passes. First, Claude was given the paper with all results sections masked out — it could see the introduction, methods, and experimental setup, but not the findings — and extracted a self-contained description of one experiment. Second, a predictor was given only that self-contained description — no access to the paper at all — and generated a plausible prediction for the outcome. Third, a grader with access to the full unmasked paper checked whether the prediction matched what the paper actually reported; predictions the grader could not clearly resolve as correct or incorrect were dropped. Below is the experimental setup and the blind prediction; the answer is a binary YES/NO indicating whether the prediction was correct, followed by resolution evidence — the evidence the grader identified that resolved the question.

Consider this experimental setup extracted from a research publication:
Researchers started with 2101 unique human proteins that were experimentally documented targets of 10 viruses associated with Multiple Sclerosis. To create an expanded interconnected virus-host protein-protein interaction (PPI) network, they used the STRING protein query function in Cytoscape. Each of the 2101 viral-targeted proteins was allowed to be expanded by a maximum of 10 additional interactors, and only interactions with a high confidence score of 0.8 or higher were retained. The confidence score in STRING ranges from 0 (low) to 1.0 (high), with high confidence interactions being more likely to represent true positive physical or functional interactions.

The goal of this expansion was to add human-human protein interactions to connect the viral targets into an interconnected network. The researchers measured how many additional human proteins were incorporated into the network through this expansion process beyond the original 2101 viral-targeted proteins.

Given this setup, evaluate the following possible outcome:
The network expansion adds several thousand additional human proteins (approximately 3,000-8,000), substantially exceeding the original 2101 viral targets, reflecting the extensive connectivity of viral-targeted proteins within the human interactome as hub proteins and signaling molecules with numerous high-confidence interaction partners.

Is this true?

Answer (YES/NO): NO